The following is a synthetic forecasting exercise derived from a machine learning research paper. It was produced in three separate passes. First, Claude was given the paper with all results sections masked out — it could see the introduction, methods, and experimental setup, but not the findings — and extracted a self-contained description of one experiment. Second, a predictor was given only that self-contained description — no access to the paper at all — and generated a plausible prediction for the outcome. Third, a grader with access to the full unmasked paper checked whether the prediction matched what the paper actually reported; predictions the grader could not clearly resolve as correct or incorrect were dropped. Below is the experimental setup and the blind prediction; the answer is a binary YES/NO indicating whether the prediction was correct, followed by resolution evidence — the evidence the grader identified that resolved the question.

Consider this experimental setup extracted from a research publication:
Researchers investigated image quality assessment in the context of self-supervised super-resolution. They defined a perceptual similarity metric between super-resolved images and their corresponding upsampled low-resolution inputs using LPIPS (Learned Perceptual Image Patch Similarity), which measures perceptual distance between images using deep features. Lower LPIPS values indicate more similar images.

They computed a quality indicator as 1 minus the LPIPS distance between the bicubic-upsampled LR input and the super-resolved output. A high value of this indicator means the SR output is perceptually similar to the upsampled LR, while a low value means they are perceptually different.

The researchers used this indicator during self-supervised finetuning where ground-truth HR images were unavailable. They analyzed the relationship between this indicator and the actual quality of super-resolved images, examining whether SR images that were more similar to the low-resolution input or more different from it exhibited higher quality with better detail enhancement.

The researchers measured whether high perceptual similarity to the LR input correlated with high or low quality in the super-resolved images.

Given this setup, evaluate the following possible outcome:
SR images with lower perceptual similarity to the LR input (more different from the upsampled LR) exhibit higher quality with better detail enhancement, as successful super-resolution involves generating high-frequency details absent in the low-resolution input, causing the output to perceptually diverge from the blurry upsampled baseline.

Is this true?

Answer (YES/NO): YES